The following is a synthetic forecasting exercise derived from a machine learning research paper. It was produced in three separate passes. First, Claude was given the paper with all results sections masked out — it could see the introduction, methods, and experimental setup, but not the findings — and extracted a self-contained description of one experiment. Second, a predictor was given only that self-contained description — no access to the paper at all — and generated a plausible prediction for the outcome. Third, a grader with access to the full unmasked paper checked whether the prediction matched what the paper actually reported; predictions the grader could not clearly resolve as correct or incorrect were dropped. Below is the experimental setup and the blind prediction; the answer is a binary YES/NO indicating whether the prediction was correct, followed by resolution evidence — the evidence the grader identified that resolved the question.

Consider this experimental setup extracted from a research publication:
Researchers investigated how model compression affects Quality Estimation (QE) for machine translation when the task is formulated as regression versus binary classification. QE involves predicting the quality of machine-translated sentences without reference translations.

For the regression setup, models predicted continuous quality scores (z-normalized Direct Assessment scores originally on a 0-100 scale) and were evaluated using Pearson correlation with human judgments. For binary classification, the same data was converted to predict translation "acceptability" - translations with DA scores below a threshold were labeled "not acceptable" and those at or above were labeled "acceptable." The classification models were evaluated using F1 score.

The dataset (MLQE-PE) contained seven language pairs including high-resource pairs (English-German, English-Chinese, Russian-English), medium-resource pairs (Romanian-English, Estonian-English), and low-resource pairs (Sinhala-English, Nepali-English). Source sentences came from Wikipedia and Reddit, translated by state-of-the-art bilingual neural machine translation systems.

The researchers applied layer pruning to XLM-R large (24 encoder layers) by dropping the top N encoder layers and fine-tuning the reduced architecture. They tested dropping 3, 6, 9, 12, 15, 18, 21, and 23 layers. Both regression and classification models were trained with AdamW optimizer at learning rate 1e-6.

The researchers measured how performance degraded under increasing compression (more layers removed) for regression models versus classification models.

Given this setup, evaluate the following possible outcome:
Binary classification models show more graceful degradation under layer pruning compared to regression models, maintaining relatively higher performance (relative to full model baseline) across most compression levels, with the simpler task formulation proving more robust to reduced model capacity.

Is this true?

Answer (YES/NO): YES